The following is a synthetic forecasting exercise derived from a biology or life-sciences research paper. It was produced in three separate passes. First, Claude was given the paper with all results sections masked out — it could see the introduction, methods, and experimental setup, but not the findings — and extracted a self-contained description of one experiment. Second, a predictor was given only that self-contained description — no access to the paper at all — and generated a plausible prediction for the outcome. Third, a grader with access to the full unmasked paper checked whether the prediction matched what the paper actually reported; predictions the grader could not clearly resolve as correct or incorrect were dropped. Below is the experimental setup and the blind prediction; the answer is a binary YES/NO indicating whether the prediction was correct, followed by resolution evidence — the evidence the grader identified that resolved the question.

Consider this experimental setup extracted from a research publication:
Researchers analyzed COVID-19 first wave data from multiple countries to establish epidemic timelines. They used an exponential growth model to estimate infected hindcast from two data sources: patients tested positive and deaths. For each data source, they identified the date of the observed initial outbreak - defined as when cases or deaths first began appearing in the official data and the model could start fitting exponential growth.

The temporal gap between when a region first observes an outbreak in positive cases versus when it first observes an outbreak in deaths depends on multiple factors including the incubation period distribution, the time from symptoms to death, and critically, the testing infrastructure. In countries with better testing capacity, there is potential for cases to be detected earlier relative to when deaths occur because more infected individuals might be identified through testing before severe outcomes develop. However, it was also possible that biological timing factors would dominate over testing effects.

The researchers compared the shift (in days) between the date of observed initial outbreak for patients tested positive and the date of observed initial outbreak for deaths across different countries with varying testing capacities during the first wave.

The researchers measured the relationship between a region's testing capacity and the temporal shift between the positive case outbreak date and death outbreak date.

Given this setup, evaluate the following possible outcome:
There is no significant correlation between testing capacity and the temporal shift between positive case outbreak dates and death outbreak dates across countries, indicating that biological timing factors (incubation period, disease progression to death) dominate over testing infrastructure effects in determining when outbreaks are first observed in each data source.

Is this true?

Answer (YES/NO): NO